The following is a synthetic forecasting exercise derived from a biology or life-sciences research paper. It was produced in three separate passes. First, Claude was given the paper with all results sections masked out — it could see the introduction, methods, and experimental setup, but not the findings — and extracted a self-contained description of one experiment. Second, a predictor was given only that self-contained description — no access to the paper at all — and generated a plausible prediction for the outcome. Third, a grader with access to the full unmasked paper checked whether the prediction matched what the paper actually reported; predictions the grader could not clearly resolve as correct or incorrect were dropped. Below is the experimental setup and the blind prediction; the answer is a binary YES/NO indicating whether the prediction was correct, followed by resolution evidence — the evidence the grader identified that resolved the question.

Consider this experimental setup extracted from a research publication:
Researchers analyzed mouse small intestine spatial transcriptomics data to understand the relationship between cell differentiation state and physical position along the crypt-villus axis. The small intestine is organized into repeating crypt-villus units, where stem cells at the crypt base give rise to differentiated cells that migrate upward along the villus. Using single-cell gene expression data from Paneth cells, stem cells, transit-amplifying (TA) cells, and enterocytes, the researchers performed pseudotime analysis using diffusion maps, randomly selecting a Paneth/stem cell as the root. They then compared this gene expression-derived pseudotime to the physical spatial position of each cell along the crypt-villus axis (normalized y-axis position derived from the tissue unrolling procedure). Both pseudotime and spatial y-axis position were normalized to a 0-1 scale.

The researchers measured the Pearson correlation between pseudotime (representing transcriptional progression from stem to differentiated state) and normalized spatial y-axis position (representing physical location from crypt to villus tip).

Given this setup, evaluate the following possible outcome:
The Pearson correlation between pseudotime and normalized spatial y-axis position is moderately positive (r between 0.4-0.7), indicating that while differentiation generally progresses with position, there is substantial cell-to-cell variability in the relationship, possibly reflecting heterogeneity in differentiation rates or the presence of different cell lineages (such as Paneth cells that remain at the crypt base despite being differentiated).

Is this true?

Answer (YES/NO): NO